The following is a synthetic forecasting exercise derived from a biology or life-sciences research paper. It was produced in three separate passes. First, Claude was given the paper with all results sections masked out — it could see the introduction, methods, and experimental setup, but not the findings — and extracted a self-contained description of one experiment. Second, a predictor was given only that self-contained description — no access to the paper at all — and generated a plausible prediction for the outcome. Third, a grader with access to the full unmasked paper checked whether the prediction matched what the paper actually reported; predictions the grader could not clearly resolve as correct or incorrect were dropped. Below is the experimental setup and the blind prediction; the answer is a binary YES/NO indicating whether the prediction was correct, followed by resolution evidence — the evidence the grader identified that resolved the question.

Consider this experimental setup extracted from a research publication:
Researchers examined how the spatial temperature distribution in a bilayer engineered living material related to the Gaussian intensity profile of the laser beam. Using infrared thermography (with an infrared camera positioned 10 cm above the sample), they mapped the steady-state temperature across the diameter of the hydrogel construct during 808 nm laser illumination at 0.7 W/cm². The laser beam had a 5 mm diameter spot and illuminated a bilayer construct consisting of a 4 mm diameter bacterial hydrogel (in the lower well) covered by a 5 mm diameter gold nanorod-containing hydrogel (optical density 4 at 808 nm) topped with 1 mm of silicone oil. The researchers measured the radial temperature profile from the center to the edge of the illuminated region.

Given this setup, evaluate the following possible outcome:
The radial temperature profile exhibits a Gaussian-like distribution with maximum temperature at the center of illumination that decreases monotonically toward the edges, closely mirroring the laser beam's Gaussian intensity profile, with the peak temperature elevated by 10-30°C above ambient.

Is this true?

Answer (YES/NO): NO